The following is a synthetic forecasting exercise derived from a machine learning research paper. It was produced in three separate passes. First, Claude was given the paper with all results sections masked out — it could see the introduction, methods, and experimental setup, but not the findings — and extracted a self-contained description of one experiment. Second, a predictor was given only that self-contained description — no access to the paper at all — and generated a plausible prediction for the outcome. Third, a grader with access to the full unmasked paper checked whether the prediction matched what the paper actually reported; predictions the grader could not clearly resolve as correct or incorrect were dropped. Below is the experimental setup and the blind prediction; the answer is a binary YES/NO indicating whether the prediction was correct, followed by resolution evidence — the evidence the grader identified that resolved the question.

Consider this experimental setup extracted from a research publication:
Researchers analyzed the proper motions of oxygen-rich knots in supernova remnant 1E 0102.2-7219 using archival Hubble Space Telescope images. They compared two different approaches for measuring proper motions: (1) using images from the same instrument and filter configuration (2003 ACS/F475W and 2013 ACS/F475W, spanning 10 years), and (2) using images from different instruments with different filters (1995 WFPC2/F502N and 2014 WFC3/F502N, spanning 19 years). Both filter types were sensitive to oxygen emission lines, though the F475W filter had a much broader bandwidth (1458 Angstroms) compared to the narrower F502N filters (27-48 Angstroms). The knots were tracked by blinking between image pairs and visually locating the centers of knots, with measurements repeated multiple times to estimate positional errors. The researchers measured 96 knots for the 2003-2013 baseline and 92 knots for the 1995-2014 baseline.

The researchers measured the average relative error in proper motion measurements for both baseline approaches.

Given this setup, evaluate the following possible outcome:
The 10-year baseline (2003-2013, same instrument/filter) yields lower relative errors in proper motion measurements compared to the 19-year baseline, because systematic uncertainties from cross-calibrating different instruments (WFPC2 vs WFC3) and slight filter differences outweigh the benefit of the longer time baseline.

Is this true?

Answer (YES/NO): YES